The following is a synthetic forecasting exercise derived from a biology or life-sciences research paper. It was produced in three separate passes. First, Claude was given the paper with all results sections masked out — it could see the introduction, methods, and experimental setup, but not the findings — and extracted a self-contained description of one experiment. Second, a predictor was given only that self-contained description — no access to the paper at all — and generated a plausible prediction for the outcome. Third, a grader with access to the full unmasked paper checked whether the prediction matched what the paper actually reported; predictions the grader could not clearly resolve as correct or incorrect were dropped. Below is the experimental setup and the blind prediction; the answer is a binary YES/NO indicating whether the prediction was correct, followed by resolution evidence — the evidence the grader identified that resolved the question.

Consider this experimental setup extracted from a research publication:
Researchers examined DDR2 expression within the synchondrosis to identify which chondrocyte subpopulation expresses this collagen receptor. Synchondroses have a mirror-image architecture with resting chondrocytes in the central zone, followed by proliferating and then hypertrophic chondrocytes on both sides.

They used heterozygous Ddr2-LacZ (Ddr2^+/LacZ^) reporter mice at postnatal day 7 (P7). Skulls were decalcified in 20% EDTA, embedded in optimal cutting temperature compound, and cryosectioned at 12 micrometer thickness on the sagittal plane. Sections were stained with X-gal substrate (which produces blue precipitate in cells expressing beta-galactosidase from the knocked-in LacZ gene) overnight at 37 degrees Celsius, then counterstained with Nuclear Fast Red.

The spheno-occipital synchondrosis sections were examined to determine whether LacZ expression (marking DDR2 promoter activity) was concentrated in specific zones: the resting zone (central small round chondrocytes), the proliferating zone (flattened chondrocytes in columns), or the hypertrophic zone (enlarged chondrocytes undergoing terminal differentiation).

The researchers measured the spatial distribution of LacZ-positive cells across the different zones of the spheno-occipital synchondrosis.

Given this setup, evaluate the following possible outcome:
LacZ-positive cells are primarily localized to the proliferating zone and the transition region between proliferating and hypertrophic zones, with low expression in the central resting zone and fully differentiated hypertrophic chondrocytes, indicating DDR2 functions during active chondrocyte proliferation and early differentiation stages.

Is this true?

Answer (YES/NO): NO